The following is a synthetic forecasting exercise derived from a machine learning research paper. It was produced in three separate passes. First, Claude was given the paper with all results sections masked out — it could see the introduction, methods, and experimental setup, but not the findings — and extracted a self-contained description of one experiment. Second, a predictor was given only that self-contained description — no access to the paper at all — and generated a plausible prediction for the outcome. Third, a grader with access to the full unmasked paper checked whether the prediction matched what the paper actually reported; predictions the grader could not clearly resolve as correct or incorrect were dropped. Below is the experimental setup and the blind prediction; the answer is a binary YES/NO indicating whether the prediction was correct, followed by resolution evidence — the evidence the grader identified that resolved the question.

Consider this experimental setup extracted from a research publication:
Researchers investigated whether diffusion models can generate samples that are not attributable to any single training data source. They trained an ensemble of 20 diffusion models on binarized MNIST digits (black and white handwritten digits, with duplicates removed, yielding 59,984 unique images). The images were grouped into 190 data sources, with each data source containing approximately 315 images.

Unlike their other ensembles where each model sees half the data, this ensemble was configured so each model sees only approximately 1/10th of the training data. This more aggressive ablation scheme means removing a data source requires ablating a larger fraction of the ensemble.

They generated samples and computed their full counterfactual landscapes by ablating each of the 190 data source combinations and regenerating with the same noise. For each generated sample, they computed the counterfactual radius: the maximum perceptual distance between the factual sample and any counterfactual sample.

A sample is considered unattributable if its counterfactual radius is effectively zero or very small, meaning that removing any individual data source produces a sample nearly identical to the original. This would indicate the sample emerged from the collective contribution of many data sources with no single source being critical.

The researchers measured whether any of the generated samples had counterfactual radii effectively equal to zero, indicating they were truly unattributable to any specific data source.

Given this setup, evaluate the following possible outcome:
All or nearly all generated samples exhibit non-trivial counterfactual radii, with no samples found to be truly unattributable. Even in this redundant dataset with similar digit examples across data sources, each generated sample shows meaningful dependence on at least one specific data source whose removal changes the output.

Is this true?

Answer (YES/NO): NO